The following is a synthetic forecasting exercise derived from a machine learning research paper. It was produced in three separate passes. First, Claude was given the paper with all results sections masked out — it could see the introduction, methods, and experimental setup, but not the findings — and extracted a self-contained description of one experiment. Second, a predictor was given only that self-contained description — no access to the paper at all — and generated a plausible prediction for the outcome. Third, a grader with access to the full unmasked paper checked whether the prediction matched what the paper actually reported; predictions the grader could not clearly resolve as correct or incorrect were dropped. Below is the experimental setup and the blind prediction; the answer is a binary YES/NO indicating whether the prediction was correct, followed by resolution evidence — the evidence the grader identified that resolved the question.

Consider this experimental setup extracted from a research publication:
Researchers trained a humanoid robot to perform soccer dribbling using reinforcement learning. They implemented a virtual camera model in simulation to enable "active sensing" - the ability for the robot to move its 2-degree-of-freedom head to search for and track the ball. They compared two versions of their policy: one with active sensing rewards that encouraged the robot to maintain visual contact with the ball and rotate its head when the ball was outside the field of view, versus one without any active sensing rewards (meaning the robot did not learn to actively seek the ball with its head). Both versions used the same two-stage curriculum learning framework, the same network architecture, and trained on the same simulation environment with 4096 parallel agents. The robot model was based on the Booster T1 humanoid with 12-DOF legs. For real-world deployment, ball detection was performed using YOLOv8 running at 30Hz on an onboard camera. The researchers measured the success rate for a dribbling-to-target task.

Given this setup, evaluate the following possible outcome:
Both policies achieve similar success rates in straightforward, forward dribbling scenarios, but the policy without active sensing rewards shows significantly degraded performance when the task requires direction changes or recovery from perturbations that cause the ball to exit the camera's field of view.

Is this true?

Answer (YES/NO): NO